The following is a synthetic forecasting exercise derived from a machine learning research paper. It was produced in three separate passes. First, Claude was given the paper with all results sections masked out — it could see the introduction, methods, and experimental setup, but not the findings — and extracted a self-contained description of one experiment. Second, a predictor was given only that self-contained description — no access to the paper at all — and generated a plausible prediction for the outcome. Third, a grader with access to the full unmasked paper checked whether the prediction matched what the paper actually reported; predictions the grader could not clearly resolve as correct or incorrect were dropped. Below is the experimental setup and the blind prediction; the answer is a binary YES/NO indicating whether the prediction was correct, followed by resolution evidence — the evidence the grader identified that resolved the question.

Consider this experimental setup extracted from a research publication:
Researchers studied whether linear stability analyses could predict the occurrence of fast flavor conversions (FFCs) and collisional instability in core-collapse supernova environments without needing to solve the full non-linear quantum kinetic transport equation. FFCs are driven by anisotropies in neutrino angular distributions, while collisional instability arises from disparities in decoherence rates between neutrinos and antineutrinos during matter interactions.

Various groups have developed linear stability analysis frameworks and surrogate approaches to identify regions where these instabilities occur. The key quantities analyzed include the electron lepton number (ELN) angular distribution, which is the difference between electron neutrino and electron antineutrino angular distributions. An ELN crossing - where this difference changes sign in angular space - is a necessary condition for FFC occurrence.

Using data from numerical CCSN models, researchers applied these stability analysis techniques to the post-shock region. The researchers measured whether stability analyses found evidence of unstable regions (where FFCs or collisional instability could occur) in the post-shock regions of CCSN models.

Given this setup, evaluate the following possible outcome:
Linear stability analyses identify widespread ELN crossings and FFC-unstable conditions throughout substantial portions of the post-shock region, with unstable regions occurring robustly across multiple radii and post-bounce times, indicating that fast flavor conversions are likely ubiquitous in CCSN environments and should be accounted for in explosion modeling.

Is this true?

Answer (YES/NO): YES